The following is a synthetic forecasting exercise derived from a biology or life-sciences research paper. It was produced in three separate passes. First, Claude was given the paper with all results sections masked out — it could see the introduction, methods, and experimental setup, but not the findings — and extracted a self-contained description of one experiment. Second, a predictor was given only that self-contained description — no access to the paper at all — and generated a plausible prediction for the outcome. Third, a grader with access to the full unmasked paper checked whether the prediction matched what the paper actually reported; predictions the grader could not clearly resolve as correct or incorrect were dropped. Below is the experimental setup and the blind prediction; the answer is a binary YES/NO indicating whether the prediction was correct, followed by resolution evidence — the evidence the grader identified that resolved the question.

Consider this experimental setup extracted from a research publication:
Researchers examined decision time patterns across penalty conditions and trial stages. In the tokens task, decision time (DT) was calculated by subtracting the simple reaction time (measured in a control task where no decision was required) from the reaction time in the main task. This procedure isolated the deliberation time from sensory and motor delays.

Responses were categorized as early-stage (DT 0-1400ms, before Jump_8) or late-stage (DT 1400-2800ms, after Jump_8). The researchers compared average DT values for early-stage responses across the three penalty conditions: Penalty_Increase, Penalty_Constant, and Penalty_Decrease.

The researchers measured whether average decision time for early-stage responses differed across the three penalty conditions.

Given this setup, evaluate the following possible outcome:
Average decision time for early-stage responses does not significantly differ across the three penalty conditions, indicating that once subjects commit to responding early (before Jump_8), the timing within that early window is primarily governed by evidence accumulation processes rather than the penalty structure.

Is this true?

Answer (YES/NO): NO